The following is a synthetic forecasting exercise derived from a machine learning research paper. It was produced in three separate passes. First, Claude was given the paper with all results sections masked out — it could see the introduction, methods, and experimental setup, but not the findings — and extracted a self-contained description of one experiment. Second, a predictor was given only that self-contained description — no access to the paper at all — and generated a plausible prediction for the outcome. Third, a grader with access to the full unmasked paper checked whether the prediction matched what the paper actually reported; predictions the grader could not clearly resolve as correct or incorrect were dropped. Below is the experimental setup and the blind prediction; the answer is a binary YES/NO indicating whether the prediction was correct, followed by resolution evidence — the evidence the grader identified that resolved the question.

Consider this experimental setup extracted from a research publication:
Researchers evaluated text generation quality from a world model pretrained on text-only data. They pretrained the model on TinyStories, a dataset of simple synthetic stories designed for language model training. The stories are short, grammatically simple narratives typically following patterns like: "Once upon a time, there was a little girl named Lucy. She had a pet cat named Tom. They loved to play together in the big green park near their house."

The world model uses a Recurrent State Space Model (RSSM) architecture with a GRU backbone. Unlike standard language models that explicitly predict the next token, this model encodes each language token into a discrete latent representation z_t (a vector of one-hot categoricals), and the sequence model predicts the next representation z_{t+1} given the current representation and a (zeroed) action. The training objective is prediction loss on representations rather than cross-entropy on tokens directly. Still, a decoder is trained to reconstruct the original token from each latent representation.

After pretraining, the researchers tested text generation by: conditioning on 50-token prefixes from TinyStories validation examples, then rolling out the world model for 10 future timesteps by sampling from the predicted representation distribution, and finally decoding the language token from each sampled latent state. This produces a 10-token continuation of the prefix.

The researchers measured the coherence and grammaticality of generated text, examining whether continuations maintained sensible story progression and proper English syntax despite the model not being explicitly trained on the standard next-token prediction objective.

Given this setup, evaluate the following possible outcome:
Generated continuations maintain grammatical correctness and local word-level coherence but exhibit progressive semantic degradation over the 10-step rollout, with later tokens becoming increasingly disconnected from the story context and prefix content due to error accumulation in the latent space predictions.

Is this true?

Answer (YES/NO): NO